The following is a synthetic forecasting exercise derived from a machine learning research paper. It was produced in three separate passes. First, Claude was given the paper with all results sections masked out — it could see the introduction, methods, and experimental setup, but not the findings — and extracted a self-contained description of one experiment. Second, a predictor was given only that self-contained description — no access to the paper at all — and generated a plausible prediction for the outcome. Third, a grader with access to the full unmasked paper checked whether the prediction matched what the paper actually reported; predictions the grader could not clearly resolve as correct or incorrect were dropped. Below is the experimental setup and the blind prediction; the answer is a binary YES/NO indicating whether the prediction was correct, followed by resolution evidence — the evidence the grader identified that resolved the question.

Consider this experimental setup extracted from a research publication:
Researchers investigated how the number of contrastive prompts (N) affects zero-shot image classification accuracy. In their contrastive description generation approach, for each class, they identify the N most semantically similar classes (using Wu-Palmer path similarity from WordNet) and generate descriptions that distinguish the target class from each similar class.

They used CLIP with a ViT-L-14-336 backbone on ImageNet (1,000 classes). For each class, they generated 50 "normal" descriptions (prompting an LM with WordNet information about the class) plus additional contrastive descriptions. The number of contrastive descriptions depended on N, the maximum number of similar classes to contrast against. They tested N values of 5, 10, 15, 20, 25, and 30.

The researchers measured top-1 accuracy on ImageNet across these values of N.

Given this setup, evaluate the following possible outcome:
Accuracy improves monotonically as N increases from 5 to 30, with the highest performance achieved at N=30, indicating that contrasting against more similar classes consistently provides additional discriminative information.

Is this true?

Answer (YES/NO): NO